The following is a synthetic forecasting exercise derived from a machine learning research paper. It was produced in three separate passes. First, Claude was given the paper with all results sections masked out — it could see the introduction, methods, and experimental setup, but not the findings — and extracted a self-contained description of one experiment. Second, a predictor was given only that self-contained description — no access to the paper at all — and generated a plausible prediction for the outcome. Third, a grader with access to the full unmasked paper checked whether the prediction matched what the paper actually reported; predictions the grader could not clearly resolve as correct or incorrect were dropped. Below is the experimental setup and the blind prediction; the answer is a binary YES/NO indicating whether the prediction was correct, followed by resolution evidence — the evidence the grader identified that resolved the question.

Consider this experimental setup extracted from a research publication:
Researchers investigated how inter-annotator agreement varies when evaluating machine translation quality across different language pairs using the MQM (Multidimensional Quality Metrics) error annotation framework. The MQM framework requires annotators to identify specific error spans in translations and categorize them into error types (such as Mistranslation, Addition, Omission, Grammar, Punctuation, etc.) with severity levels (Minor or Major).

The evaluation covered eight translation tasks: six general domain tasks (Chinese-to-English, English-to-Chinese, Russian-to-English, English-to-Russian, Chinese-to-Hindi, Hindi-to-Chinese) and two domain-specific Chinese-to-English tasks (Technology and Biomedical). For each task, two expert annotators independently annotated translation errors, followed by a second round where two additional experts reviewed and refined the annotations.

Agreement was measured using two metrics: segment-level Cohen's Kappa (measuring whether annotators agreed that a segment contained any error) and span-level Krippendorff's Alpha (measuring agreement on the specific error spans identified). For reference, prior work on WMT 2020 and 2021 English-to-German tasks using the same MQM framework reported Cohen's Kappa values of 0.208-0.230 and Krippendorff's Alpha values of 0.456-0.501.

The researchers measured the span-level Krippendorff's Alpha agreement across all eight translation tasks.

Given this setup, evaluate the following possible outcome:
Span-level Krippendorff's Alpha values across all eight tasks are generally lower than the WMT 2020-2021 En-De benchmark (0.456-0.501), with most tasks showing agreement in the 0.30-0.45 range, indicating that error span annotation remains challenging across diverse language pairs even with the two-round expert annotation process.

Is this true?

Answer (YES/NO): NO